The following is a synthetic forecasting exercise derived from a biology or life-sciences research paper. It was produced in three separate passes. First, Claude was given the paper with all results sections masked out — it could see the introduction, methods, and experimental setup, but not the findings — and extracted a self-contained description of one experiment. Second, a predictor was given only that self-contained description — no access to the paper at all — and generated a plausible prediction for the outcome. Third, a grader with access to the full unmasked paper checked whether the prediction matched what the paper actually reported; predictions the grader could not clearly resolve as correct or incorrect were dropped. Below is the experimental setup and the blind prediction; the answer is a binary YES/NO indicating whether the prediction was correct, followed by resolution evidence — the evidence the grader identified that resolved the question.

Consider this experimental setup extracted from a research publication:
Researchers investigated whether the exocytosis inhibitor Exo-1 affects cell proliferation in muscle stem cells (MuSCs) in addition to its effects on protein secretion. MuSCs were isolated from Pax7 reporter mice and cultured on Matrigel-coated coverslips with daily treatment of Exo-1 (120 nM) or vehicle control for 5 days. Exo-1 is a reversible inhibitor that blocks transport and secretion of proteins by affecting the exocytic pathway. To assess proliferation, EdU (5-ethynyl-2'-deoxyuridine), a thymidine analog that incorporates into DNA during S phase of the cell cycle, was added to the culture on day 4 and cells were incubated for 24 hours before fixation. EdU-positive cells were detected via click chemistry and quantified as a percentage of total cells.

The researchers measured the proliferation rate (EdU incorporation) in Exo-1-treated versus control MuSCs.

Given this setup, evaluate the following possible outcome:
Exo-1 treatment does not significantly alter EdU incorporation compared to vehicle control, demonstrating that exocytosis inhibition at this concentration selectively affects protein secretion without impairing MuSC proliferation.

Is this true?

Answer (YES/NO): YES